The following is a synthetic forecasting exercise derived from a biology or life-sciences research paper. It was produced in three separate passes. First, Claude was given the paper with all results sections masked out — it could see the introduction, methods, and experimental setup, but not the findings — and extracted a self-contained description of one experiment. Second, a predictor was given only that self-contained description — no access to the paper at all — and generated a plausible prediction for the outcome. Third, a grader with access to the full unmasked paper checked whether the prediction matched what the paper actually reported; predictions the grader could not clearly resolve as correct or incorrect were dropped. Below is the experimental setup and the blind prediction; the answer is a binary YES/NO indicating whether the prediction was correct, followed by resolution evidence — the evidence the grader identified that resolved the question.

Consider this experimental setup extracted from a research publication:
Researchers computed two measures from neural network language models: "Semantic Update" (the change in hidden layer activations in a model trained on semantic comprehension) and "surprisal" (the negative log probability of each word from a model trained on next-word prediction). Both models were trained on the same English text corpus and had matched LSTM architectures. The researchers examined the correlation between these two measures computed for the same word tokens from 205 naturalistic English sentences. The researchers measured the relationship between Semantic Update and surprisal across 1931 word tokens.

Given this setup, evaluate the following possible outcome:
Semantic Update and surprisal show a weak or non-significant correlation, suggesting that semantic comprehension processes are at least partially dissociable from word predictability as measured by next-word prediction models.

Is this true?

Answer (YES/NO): YES